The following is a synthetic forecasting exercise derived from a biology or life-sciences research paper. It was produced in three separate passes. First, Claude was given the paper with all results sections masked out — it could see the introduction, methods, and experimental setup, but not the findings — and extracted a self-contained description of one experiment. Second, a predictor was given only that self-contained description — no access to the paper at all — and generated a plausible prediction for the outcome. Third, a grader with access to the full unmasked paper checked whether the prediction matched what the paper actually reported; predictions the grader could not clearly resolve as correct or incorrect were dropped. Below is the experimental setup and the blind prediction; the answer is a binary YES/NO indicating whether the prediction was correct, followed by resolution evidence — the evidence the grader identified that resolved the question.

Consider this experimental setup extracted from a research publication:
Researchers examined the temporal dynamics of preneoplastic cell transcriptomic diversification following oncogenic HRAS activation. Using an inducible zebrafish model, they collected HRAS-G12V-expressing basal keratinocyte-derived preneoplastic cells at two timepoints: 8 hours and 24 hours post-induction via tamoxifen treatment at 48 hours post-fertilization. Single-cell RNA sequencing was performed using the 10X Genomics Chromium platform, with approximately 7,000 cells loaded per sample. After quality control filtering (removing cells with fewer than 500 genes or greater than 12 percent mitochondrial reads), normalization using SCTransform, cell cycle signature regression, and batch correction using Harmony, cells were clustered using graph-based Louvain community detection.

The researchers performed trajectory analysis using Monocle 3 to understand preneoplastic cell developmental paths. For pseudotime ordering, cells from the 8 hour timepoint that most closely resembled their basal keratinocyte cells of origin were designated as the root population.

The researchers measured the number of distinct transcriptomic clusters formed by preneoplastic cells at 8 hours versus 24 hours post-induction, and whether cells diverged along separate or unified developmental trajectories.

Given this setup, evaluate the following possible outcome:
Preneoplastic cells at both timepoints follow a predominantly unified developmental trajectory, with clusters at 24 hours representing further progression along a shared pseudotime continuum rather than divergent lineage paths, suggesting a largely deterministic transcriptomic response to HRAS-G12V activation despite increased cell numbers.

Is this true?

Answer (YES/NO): NO